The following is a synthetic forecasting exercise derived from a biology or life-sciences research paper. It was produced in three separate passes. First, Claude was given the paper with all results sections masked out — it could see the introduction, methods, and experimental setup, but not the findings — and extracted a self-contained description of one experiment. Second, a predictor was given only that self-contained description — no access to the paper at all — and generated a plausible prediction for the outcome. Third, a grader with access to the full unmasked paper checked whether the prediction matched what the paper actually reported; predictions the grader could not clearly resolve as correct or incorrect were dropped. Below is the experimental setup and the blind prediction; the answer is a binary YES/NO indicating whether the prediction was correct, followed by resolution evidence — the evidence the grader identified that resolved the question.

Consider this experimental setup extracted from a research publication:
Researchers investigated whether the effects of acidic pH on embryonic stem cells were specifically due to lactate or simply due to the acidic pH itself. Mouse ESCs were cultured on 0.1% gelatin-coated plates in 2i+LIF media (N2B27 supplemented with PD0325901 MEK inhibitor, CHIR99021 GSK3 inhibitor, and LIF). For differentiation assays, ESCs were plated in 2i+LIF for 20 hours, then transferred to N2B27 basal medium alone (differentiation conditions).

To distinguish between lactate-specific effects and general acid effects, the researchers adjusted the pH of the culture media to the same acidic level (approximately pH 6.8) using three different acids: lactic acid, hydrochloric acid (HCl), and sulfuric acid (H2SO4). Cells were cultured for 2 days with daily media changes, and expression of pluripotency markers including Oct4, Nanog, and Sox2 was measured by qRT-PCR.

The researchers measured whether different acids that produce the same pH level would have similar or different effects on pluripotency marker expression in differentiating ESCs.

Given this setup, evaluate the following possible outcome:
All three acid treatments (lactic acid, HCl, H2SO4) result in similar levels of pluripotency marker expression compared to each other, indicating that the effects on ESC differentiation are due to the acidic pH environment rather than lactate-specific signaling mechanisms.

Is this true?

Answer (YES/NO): YES